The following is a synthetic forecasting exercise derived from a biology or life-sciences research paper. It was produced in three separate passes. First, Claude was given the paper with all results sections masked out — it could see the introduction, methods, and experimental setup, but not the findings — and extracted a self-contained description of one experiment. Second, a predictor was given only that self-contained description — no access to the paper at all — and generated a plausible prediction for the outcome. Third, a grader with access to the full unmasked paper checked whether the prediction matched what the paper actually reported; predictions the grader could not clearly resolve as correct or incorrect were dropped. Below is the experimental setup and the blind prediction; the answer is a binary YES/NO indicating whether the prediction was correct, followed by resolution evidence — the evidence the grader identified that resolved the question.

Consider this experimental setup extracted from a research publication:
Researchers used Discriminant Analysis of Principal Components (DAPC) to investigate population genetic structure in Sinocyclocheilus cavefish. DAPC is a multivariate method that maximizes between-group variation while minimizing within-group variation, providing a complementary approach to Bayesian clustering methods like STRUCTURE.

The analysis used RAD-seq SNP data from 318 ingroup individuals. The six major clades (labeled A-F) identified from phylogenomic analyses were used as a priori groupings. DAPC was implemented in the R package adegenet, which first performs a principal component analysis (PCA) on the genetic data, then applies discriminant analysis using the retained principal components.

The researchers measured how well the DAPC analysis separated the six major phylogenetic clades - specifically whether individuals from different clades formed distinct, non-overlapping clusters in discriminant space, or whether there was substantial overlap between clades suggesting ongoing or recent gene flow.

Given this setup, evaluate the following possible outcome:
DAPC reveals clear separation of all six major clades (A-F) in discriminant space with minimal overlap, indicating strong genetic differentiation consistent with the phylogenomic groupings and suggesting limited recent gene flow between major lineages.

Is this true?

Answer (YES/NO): NO